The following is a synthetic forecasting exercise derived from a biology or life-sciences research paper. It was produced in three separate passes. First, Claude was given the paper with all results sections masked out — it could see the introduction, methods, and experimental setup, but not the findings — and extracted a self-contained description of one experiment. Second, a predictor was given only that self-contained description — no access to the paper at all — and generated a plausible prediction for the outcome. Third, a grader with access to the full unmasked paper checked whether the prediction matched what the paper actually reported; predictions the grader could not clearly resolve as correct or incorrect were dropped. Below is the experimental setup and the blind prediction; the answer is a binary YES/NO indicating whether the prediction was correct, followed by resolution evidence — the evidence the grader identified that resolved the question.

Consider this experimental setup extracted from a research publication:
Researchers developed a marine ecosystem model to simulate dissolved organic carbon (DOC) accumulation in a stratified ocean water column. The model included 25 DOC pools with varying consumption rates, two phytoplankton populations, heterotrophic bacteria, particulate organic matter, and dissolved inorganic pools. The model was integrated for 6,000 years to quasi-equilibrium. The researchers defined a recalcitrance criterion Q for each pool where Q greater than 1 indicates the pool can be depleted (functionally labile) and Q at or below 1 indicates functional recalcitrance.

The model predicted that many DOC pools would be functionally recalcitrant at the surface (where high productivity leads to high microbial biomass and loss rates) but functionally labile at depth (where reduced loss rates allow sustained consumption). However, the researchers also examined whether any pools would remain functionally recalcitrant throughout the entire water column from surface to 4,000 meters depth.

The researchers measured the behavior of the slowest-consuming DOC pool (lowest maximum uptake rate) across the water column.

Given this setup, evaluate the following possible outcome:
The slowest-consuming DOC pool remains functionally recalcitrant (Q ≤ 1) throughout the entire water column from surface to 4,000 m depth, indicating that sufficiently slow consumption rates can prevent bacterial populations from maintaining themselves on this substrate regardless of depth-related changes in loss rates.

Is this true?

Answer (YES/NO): YES